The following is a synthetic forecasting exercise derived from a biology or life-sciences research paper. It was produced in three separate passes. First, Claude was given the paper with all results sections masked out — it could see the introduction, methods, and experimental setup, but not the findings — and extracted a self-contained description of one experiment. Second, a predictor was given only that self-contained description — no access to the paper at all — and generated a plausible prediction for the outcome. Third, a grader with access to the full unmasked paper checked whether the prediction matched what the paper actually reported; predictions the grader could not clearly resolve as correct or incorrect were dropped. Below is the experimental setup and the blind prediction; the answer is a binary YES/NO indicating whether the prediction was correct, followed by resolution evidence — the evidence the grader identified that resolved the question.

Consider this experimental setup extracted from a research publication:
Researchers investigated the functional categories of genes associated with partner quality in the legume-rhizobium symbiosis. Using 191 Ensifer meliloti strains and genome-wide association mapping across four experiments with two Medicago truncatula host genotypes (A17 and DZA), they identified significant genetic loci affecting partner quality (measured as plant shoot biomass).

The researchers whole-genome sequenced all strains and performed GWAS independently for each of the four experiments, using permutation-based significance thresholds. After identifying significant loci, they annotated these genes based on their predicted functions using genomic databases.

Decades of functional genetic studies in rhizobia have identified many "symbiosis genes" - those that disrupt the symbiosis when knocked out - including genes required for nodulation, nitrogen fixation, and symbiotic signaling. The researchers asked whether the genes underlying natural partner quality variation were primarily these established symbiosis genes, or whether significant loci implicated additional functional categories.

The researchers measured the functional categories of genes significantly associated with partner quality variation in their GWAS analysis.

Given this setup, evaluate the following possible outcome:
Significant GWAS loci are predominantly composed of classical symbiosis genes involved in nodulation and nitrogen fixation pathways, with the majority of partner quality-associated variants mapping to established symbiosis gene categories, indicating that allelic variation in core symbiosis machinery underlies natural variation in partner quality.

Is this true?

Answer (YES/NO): NO